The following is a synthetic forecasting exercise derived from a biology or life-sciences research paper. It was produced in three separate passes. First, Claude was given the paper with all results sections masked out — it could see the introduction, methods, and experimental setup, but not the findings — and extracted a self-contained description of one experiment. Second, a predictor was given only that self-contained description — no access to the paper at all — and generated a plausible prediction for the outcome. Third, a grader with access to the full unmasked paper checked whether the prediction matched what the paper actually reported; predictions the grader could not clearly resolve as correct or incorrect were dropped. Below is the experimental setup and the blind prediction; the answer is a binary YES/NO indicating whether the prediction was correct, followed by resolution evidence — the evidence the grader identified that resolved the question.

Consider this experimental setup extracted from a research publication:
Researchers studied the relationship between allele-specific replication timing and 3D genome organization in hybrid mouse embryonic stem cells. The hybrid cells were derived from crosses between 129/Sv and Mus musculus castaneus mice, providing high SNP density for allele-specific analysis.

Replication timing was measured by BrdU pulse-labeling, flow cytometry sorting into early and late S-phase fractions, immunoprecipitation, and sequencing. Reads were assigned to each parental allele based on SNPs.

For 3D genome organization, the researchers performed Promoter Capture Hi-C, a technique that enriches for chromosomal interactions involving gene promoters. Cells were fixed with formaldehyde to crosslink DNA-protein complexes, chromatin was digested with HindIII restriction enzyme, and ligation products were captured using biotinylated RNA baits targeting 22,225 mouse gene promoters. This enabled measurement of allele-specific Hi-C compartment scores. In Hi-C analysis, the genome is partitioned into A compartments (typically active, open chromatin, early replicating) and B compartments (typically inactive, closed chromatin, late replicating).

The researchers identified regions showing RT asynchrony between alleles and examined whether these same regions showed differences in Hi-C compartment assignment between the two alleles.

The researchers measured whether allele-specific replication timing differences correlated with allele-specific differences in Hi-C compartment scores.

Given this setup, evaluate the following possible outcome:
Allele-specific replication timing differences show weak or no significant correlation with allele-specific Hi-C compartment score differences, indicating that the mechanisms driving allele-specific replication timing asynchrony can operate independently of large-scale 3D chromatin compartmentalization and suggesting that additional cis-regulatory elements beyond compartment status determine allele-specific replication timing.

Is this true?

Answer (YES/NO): NO